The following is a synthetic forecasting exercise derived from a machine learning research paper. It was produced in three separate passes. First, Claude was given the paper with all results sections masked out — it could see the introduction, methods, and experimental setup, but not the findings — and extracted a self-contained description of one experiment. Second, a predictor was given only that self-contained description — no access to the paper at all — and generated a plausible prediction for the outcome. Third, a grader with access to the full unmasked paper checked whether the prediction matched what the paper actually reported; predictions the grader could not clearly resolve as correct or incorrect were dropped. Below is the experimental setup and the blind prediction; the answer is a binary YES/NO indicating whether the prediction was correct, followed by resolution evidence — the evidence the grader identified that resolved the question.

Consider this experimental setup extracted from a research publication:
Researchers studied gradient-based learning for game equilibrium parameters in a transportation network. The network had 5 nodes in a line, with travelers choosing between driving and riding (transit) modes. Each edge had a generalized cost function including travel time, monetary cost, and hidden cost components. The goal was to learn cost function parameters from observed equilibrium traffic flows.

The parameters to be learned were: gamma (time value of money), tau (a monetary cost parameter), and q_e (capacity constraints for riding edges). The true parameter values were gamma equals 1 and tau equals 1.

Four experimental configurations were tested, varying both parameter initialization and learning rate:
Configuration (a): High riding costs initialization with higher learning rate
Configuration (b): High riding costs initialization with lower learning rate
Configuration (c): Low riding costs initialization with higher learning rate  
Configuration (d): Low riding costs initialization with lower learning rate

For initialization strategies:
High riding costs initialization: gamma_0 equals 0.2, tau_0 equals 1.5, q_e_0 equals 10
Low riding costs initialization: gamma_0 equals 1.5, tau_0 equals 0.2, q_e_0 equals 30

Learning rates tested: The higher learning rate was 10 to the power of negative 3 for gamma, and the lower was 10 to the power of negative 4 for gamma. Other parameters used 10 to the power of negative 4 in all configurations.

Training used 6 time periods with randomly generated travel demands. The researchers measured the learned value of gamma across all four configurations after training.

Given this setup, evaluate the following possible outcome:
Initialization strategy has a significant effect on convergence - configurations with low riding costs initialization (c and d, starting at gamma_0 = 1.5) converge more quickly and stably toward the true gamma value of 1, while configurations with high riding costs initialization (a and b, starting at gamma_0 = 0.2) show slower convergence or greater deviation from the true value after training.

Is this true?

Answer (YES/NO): NO